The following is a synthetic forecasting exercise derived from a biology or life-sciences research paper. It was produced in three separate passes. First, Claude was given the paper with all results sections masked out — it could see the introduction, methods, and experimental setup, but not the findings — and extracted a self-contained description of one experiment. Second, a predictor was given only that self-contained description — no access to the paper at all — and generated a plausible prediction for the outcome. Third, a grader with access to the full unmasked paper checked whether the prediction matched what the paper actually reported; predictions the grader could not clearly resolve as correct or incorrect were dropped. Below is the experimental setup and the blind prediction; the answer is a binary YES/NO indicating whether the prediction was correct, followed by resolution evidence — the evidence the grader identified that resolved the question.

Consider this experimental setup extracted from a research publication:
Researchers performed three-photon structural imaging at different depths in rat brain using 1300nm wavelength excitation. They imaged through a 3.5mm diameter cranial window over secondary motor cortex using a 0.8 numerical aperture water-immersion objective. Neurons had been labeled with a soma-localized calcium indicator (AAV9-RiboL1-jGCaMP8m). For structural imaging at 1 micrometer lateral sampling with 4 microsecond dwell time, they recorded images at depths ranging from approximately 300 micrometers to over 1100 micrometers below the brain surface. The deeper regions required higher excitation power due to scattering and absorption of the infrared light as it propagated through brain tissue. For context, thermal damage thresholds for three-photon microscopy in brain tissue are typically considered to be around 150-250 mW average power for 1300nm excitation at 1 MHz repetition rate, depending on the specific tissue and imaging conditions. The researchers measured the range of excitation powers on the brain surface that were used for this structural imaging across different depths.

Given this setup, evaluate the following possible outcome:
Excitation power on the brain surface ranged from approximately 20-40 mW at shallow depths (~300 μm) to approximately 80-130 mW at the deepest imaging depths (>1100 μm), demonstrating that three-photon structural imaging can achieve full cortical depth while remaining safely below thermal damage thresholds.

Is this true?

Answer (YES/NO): NO